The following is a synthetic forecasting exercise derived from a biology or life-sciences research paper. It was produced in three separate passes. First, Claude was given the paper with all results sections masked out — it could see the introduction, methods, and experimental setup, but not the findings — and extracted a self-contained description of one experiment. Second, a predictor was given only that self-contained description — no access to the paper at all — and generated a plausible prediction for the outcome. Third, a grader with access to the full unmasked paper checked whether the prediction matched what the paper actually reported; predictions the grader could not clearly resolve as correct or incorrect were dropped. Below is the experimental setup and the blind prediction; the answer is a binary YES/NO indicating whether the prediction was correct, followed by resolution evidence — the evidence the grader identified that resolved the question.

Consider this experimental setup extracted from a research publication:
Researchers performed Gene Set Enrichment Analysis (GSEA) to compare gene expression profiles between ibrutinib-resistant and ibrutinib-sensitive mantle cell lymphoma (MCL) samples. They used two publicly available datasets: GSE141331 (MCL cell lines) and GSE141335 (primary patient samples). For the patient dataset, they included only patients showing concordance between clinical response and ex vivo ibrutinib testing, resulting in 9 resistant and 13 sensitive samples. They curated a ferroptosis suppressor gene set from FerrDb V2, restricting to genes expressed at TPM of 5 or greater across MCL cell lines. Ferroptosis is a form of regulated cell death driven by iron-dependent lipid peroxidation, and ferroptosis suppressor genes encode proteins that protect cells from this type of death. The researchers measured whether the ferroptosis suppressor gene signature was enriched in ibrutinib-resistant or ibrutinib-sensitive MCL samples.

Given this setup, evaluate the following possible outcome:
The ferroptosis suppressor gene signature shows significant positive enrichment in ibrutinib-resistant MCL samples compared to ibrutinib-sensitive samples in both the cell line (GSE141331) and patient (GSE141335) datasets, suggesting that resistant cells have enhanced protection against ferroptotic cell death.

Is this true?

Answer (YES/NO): YES